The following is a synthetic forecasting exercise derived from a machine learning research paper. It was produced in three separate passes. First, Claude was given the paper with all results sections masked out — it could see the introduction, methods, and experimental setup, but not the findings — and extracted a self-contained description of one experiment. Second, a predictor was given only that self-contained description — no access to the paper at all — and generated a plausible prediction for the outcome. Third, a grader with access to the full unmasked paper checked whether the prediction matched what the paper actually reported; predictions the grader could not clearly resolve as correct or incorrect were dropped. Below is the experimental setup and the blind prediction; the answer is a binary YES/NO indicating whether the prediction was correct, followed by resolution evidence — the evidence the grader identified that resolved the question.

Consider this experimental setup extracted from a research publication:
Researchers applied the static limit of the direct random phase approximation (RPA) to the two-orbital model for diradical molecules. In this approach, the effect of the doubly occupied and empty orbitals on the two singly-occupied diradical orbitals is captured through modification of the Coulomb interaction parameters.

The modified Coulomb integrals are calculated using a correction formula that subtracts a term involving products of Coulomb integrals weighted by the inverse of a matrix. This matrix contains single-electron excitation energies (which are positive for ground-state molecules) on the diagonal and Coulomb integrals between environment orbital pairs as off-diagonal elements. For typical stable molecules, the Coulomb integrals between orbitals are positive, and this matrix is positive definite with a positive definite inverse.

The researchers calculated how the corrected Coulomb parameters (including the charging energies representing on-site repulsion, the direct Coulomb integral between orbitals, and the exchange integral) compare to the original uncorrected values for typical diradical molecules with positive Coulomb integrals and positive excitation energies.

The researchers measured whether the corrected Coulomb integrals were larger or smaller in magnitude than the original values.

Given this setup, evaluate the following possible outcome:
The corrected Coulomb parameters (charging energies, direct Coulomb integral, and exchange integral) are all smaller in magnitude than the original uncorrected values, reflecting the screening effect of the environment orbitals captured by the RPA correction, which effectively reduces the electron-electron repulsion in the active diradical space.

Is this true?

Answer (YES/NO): YES